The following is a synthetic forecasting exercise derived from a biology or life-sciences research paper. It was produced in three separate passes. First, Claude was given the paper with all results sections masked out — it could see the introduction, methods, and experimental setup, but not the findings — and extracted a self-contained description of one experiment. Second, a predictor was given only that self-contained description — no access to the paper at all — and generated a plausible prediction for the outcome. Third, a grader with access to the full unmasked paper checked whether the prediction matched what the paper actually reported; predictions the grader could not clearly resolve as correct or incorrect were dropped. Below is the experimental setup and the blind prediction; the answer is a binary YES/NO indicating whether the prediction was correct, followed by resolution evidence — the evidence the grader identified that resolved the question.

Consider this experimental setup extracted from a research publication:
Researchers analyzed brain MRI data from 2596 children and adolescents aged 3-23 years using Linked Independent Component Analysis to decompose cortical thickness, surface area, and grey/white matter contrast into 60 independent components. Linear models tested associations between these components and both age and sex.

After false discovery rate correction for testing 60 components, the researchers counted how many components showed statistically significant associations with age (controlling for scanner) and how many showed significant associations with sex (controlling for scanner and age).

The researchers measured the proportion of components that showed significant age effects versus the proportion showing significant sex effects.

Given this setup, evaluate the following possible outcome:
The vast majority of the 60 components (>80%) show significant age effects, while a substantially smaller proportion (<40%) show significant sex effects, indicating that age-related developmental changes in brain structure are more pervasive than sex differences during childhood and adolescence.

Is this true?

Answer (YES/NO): NO